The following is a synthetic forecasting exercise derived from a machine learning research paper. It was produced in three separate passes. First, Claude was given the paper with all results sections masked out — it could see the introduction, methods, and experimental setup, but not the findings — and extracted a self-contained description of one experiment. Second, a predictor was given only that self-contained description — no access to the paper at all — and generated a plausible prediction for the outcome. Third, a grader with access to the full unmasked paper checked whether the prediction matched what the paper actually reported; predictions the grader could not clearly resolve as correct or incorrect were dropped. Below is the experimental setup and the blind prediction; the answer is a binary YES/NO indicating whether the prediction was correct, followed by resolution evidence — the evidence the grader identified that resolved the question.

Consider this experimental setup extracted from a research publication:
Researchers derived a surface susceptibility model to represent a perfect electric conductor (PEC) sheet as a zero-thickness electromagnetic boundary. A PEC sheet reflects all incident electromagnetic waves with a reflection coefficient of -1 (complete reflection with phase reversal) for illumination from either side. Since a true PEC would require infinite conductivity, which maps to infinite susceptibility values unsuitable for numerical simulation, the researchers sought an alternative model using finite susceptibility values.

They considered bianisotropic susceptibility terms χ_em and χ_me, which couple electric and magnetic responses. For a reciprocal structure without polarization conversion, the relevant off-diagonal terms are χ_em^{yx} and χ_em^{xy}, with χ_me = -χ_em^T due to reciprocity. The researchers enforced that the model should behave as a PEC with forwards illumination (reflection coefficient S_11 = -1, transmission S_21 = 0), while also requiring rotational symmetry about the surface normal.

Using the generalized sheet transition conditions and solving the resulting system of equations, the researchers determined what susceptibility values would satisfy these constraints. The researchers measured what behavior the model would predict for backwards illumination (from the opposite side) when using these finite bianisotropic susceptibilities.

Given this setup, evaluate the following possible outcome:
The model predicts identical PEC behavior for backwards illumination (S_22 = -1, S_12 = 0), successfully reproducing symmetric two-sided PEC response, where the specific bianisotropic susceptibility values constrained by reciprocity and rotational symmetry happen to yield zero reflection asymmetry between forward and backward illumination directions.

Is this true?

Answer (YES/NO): NO